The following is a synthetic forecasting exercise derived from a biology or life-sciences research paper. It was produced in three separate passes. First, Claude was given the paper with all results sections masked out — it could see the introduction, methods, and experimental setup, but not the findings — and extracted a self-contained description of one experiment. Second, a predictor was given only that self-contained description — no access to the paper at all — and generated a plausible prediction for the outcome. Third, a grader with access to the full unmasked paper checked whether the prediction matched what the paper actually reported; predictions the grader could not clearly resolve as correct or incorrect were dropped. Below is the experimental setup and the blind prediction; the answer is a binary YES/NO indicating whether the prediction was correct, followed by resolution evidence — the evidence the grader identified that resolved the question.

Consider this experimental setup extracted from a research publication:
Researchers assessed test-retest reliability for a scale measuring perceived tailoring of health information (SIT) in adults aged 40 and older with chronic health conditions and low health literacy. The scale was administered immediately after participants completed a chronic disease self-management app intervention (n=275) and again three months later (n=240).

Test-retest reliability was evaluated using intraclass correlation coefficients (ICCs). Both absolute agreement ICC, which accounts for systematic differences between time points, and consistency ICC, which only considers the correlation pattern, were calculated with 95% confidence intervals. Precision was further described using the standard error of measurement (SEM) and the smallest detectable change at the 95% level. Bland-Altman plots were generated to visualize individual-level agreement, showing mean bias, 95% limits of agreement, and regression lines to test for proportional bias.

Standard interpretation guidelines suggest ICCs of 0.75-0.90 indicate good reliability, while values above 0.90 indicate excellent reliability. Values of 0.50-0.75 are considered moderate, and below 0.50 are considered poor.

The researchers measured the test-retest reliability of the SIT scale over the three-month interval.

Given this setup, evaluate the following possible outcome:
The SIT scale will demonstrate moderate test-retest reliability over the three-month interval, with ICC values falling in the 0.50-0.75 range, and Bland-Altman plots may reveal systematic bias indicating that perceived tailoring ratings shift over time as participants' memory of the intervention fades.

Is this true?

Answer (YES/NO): NO